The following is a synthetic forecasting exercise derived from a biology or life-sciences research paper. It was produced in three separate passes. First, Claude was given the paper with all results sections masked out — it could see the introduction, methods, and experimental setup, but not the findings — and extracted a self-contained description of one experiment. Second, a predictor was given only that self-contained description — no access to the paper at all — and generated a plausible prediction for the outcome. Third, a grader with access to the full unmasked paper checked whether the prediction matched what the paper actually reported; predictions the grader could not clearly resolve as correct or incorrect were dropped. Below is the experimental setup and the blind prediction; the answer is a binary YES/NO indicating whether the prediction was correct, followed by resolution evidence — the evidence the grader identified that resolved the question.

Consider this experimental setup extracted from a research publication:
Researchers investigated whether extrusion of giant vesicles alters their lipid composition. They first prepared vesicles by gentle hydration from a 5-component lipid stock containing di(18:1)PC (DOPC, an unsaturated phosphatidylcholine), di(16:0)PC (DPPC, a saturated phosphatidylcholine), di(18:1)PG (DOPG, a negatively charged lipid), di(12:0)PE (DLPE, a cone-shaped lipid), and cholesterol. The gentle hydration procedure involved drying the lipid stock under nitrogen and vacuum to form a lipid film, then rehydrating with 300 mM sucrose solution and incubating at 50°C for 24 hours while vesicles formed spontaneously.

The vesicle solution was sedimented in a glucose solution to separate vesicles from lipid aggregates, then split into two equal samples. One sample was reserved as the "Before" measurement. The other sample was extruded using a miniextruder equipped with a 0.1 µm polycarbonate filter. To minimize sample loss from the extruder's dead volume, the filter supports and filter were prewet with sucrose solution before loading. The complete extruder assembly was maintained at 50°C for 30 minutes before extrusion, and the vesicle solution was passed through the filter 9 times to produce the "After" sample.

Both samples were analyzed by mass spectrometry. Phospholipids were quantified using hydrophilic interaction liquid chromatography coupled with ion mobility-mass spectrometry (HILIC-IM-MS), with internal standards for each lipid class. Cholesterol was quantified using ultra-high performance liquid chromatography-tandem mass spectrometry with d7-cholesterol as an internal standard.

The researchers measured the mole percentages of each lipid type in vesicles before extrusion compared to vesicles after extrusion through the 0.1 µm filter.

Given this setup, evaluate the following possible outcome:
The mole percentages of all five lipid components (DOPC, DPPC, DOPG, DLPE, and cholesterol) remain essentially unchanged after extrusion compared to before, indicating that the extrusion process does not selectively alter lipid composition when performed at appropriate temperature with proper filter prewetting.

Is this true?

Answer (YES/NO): NO